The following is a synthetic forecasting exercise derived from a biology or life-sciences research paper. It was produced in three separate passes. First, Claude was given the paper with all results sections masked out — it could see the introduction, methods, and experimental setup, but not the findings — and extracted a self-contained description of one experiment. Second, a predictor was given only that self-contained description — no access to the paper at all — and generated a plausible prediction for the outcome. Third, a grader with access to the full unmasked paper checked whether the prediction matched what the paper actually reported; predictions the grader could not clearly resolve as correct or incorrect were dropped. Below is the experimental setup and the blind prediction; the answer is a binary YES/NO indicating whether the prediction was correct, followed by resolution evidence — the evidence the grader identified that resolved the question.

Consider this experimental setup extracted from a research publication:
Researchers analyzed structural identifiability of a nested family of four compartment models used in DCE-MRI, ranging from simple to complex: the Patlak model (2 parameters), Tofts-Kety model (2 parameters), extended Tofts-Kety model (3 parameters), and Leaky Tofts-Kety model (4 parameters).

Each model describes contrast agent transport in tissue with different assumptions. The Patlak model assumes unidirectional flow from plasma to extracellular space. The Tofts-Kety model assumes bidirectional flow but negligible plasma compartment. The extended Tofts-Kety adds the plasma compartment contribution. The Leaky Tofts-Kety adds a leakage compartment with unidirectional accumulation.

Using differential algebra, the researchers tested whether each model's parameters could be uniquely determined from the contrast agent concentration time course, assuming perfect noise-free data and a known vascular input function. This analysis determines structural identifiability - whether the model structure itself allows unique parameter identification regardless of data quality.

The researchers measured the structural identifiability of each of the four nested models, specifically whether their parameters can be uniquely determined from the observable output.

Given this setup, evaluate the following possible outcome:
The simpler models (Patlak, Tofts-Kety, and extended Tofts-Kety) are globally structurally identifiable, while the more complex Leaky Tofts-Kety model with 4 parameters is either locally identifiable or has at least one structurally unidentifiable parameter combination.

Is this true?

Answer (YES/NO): NO